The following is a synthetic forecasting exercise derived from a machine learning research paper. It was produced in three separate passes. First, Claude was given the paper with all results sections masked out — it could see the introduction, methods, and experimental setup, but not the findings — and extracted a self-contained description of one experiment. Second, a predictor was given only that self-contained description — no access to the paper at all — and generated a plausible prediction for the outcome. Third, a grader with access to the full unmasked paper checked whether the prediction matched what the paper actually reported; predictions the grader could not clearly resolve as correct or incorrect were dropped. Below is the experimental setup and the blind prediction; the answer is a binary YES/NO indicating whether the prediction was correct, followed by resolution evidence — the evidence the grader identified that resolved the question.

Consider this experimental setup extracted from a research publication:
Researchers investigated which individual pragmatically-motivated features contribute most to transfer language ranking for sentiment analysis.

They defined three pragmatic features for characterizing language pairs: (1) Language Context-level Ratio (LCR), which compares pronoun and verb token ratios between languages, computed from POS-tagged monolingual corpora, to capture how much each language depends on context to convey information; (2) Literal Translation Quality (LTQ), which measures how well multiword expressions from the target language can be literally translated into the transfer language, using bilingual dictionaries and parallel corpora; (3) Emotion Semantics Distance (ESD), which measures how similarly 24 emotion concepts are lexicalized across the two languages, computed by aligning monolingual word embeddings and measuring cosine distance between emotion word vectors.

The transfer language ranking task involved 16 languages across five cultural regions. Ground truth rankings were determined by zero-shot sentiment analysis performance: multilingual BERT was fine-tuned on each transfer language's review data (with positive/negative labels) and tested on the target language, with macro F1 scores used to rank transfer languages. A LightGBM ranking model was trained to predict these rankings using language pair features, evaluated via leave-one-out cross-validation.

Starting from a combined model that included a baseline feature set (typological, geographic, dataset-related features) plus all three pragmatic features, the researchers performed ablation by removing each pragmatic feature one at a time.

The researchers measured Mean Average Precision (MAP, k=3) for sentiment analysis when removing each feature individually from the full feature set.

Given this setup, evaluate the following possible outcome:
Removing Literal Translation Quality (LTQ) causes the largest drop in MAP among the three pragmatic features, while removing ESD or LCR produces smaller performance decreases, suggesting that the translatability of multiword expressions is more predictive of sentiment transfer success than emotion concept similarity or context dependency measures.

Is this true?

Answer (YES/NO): NO